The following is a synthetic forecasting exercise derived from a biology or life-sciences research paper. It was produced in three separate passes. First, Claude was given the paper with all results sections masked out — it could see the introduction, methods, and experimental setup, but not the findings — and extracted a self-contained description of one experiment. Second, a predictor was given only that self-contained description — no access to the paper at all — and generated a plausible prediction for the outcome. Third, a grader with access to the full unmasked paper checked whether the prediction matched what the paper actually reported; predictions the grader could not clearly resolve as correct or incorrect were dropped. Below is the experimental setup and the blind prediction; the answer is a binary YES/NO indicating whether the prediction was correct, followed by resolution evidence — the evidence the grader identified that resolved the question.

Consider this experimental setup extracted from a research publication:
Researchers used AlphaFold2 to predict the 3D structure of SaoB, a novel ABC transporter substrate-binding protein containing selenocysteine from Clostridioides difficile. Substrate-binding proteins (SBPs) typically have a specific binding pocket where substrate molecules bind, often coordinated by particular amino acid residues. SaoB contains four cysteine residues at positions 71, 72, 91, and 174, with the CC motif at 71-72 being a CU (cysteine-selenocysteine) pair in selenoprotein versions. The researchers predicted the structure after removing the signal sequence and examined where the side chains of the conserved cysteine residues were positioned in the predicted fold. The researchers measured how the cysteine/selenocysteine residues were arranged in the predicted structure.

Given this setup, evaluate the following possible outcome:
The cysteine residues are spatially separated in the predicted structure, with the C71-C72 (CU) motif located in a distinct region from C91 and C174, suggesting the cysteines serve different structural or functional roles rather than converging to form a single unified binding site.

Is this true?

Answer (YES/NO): NO